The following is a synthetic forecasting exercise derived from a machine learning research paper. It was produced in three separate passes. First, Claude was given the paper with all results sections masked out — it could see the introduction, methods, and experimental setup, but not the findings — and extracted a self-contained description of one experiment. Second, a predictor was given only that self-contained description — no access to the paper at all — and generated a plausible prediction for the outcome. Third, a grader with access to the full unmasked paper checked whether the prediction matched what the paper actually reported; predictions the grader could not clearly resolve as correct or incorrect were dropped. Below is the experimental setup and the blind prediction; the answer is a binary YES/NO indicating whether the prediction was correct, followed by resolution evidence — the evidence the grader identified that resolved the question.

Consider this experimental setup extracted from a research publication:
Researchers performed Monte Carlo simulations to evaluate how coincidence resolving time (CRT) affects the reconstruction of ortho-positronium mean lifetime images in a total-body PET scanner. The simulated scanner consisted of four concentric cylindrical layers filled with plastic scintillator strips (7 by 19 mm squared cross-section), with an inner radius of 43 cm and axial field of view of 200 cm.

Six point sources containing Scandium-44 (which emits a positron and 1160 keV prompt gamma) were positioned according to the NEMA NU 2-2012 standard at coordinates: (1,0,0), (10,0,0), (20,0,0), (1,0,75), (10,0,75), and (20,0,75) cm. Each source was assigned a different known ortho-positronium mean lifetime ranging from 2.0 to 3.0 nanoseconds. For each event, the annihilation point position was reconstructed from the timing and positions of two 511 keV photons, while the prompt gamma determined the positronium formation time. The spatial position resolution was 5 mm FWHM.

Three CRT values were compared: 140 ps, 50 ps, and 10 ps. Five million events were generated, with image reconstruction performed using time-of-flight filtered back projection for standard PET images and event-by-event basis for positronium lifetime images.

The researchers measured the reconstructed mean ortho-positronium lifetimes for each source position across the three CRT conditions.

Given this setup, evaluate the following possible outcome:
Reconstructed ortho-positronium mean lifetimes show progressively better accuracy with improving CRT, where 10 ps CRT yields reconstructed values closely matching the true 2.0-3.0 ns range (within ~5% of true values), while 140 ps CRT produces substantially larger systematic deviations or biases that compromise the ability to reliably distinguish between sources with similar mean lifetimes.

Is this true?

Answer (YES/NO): NO